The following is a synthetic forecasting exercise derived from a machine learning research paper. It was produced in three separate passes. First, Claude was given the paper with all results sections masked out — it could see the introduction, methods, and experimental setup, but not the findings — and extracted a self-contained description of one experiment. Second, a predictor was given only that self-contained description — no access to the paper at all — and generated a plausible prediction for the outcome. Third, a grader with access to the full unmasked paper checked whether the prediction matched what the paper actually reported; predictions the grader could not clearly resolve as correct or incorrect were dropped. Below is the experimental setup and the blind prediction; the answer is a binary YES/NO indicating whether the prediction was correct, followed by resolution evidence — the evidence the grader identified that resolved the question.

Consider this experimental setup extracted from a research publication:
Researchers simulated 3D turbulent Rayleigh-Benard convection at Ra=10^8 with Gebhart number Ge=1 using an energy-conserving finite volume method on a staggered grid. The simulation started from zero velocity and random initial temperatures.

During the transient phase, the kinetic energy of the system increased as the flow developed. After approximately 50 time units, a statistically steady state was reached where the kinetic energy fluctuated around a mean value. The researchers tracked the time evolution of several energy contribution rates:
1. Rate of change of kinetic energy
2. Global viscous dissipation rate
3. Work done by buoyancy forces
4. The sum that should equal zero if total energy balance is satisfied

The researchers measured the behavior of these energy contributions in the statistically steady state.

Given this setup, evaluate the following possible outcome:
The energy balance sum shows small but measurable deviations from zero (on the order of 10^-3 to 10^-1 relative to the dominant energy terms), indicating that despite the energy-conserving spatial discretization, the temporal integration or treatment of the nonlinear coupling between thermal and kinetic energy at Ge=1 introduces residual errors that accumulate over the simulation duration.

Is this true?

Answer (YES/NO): NO